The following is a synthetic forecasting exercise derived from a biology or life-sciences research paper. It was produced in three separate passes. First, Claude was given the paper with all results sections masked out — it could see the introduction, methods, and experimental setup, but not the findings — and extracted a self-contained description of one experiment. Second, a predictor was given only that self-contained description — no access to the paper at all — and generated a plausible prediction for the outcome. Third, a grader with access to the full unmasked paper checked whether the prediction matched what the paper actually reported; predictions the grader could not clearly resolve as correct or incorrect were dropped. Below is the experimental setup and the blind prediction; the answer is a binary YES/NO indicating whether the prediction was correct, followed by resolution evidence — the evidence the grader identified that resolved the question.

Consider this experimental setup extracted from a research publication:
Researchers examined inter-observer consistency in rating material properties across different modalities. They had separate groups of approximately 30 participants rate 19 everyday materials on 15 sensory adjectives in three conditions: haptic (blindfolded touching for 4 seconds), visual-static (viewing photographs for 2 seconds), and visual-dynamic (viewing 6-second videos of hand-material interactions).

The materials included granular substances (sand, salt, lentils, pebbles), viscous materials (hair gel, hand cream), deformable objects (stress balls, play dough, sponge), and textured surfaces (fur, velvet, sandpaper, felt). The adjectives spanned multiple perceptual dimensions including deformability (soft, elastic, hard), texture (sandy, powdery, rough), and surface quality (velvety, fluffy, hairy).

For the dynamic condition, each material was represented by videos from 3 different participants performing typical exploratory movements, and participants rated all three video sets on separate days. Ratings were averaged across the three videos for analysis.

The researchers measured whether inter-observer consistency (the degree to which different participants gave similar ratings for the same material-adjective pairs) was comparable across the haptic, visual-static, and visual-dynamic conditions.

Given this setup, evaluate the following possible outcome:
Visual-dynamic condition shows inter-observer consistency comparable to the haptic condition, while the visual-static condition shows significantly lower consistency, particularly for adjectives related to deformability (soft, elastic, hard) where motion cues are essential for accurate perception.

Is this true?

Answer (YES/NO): NO